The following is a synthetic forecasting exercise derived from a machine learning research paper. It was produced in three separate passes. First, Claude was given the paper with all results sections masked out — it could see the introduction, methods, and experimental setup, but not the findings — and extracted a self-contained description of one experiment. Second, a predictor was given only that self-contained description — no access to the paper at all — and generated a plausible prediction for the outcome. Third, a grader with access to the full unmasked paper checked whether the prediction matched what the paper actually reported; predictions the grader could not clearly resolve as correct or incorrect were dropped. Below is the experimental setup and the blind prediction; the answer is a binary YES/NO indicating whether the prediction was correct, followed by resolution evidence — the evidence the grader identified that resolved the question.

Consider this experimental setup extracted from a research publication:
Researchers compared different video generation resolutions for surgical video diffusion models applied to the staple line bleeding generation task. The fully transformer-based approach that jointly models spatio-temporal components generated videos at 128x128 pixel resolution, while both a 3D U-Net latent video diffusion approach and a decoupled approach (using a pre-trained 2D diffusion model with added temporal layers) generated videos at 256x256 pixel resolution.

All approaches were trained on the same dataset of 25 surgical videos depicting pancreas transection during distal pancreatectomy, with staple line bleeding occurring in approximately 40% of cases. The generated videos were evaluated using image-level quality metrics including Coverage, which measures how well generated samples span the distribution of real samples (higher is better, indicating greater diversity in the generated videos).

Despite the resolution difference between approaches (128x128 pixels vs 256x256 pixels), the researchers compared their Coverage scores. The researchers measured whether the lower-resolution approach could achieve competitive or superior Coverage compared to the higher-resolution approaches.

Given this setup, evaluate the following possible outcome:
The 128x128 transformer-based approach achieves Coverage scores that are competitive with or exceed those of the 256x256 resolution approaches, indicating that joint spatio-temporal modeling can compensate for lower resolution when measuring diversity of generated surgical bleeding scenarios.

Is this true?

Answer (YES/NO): YES